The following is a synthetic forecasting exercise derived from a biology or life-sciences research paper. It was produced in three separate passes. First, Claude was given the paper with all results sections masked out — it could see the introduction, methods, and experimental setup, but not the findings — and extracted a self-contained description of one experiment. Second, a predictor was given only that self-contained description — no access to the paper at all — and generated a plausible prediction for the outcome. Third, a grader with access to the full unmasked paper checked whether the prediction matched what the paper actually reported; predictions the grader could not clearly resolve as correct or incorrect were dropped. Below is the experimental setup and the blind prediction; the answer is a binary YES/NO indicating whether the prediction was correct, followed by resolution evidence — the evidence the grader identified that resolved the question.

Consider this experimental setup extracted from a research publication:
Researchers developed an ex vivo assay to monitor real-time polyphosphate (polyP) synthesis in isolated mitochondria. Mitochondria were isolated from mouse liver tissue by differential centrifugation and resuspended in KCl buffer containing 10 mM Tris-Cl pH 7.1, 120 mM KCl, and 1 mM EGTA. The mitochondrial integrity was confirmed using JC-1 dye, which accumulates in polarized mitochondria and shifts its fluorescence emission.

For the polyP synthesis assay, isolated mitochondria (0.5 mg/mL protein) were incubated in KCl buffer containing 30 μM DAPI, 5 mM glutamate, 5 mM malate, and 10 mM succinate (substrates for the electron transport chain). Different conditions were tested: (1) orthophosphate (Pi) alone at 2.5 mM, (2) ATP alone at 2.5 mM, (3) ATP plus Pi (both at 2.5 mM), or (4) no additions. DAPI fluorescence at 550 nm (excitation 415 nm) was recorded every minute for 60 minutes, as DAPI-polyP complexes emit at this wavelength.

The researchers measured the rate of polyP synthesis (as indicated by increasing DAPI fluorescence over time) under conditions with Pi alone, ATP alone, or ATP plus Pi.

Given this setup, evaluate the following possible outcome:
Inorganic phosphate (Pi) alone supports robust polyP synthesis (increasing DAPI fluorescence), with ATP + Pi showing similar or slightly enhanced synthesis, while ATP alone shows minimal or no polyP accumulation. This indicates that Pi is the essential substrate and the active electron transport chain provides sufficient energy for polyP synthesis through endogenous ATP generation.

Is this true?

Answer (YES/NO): NO